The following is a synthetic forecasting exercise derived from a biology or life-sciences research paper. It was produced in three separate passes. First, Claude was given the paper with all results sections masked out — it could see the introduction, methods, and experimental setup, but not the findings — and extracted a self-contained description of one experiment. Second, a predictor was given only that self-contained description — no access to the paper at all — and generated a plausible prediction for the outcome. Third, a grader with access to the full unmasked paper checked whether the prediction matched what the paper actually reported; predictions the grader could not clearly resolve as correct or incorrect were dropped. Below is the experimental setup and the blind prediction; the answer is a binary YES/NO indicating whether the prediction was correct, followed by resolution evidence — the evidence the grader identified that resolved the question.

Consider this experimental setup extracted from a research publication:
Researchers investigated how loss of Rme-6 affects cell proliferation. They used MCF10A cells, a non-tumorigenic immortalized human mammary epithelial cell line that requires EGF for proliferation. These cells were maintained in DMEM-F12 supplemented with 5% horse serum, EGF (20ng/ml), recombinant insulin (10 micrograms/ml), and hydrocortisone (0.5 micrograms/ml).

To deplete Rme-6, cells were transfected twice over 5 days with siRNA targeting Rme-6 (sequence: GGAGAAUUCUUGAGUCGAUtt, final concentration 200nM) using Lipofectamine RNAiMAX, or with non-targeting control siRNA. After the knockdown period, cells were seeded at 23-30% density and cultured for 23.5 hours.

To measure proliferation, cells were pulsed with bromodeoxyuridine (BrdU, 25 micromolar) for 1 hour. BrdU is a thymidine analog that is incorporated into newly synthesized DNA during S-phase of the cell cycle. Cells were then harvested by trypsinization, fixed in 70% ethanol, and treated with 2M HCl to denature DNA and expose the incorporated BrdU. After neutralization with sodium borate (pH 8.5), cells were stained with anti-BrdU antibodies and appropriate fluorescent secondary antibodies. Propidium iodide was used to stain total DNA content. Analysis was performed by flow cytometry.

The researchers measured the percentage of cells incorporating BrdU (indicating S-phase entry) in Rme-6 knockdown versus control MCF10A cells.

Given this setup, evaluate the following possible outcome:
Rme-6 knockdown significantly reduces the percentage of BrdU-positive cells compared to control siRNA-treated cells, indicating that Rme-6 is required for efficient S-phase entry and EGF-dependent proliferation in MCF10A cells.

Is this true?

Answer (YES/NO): YES